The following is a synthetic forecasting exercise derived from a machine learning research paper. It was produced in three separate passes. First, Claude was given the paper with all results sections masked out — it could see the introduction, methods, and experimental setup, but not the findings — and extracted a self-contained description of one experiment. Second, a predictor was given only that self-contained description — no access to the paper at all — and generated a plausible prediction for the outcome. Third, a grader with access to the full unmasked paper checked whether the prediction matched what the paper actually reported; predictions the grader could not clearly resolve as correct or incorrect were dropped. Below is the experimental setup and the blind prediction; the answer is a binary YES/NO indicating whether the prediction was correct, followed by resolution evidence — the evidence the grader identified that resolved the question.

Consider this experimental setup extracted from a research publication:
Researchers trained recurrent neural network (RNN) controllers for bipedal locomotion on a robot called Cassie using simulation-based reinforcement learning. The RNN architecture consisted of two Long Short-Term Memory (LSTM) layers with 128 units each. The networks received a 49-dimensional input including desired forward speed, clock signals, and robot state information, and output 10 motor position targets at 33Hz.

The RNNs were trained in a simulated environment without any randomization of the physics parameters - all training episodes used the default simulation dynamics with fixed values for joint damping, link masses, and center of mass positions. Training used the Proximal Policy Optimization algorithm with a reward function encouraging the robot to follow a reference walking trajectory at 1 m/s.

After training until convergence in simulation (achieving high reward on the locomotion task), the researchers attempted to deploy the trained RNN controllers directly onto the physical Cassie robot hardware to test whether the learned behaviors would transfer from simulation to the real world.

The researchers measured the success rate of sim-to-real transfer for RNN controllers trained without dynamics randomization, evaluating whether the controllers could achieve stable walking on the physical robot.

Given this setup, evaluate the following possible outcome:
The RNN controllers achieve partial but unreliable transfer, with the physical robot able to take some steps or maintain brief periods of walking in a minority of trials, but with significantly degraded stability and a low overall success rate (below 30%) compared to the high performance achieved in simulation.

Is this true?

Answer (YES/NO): NO